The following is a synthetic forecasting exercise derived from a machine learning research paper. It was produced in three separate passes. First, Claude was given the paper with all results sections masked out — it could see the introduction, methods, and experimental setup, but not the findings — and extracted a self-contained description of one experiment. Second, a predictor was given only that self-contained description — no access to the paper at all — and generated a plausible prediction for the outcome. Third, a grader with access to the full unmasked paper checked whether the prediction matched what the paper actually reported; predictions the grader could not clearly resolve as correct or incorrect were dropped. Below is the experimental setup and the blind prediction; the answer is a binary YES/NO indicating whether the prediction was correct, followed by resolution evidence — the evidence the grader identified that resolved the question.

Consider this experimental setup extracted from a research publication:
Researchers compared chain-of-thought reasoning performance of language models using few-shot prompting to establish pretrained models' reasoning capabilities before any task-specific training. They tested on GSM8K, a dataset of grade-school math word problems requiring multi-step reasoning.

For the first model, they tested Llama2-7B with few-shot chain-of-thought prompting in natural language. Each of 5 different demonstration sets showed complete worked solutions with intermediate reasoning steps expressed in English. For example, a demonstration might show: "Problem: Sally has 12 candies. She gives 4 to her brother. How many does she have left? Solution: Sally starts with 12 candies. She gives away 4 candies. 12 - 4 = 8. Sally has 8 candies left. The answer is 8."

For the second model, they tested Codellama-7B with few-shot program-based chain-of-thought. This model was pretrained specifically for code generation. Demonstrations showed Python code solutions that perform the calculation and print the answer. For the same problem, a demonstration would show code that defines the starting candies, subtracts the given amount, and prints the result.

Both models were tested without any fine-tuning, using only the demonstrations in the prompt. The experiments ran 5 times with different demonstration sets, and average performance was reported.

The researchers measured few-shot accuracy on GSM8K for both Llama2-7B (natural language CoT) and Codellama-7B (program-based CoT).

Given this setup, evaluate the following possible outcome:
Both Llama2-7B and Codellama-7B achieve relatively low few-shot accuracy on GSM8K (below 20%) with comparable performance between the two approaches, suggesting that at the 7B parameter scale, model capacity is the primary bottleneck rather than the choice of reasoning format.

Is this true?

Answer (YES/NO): NO